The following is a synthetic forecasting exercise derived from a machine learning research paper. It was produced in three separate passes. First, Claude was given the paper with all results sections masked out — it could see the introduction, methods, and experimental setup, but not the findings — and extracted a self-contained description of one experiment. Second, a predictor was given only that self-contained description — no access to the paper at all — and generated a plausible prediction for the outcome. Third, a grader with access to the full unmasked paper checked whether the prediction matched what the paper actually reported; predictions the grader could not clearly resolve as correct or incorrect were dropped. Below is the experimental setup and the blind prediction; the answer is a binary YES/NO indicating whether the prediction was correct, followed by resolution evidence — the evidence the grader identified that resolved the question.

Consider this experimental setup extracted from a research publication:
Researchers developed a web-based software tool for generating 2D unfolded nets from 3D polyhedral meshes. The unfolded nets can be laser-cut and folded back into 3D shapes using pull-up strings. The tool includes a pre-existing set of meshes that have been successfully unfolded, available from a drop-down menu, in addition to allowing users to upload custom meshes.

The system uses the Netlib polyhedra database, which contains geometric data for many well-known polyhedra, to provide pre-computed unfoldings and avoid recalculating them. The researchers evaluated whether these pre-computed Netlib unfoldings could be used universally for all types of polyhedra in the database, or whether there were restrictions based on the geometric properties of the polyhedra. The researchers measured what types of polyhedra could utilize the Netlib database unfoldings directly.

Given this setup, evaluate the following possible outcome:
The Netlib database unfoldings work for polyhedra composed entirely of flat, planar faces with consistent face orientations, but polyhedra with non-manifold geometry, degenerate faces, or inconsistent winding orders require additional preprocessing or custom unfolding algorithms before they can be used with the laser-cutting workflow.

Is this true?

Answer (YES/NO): NO